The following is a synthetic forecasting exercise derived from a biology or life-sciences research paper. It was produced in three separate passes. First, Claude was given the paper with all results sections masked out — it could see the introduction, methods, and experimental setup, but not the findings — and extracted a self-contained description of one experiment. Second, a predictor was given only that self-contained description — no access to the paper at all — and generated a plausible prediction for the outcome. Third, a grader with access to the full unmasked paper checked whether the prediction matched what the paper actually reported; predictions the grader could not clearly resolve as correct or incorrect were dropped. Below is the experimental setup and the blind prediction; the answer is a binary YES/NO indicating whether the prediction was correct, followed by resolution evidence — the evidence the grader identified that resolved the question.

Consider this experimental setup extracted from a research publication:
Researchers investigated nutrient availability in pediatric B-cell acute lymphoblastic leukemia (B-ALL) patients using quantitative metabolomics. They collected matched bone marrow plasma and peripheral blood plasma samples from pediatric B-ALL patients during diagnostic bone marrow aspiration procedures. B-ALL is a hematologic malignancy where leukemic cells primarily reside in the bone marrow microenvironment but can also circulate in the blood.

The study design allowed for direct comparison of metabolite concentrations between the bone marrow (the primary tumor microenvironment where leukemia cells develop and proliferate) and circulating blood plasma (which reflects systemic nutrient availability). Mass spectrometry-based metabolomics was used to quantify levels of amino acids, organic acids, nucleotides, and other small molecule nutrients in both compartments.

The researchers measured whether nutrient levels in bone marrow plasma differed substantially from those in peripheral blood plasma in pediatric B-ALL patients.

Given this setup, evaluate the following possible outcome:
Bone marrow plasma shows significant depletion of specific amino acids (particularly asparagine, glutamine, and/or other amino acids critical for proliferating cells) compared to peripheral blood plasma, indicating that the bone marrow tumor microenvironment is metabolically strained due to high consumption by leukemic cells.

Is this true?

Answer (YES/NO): NO